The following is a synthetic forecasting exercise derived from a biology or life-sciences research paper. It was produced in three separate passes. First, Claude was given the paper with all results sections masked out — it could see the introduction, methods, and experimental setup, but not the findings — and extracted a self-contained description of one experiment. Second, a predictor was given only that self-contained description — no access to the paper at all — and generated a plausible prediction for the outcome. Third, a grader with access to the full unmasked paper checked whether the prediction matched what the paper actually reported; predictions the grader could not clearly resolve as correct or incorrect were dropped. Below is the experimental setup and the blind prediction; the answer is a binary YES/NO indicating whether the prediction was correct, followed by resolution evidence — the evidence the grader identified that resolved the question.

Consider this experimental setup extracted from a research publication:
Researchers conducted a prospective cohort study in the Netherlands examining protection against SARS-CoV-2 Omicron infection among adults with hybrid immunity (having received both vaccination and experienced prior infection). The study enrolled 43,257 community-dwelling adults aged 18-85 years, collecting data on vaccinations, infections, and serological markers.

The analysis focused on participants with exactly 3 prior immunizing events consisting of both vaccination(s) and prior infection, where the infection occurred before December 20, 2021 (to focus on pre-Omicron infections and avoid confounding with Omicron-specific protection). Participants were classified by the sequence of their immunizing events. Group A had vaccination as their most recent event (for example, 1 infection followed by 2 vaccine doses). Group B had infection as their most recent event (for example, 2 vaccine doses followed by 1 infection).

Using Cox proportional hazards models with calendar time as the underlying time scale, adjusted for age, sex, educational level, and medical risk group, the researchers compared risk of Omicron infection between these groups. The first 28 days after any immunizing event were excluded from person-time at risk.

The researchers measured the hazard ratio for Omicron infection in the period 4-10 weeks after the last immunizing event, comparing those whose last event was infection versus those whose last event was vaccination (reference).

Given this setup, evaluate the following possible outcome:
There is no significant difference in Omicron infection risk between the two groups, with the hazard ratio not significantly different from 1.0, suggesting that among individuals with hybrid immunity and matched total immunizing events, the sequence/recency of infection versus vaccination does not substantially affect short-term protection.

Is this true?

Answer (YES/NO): NO